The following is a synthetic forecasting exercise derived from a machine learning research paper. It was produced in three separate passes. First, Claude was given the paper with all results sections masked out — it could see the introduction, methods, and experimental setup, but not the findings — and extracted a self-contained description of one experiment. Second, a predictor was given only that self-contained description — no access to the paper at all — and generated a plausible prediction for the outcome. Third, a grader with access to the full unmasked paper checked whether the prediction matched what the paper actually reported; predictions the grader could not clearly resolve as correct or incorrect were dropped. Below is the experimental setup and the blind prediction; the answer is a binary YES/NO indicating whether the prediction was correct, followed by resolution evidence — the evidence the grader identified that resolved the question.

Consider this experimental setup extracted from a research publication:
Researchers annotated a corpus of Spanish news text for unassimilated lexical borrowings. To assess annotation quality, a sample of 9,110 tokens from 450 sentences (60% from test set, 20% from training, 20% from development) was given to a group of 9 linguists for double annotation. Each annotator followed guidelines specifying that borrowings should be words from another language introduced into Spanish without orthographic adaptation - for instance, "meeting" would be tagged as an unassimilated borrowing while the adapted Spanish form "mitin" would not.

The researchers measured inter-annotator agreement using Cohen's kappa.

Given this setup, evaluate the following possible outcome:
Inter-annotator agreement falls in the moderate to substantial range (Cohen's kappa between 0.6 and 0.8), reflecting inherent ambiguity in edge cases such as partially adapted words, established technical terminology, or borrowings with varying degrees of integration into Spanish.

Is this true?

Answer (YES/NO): NO